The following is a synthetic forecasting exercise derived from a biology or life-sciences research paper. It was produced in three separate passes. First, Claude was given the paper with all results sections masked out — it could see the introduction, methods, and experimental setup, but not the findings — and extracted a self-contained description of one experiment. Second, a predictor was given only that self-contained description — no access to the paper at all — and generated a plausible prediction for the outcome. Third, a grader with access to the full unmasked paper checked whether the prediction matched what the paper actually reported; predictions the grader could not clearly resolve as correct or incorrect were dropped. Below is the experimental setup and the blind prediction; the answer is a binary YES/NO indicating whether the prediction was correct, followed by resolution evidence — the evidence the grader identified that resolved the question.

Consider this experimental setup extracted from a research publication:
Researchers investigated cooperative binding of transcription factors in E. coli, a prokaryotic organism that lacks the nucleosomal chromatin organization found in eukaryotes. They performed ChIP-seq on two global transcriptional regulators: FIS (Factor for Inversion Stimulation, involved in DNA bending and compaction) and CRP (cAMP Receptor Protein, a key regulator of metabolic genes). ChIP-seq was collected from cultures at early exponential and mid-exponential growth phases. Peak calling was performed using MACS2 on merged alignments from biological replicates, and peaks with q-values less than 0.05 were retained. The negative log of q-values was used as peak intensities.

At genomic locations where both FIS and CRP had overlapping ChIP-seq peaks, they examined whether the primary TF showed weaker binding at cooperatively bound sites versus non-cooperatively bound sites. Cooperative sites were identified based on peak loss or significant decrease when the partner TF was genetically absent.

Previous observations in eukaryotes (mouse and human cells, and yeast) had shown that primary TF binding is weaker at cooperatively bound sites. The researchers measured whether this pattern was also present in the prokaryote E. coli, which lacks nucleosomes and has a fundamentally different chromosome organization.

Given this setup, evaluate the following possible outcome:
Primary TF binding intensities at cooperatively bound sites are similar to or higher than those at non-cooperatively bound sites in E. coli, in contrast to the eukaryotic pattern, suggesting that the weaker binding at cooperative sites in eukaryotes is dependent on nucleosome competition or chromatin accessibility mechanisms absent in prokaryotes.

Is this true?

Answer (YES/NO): NO